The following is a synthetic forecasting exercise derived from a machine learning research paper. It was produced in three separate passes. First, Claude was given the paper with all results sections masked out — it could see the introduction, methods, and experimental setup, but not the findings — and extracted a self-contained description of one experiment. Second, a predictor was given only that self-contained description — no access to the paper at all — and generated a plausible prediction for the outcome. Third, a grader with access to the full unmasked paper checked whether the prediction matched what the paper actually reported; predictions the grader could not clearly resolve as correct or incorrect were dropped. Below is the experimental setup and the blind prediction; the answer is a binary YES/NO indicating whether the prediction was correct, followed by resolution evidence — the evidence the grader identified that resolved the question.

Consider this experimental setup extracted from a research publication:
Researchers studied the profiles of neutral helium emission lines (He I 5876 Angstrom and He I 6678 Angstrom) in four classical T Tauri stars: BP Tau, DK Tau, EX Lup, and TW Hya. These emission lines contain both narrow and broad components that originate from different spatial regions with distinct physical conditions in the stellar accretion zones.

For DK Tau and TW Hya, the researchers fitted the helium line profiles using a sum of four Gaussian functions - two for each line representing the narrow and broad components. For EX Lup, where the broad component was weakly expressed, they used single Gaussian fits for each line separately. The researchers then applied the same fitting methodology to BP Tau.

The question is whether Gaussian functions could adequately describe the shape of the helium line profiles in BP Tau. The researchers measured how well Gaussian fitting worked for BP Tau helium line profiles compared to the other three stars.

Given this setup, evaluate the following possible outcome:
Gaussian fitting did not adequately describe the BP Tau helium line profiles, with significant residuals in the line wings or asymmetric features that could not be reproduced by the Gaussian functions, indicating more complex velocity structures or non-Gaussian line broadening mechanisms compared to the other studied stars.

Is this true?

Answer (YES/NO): NO